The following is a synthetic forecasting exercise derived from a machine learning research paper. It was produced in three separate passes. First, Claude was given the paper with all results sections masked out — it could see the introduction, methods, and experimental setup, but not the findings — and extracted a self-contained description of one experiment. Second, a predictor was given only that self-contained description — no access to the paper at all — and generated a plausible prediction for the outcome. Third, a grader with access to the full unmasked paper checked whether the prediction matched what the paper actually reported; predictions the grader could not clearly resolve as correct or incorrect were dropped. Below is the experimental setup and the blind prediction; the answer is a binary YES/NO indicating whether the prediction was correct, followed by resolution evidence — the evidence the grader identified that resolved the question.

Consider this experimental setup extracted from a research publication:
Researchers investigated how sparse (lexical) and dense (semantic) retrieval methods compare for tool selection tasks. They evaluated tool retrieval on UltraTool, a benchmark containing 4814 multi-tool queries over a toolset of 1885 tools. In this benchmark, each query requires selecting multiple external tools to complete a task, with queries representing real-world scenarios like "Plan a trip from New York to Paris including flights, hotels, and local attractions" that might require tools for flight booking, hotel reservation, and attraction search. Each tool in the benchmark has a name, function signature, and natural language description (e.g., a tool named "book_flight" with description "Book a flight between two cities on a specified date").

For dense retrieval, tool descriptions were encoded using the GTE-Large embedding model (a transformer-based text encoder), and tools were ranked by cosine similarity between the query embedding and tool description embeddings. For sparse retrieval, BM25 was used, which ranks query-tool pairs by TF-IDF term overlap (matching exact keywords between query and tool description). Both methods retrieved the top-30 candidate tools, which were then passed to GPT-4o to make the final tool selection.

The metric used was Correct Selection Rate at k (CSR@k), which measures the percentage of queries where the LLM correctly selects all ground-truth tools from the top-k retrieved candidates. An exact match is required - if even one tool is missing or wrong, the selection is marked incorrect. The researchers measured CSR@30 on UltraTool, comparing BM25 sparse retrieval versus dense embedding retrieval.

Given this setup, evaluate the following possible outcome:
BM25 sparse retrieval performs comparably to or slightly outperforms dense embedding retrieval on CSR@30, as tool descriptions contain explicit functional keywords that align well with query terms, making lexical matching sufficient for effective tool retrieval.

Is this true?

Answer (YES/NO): NO